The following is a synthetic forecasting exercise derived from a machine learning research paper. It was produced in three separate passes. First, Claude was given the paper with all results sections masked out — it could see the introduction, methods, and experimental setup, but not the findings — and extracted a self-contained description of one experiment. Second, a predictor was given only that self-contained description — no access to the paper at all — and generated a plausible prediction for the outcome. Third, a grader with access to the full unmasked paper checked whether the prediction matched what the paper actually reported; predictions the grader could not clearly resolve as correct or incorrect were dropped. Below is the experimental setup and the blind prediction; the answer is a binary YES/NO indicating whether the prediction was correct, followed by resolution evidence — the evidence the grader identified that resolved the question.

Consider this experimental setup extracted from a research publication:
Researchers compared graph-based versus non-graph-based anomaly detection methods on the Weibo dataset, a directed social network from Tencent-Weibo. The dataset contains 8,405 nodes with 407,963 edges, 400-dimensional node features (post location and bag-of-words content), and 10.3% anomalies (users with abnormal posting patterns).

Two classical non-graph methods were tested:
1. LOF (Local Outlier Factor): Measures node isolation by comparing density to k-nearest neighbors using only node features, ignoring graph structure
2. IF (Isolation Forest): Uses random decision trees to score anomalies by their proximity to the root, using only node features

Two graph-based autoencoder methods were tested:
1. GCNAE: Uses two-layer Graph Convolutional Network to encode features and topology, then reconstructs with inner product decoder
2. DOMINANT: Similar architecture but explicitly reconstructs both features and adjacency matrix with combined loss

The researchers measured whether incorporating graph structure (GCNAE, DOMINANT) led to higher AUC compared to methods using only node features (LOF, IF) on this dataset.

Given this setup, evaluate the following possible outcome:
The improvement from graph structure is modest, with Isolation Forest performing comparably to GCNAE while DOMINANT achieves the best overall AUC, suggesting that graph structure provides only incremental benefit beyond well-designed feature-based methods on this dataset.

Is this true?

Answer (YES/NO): NO